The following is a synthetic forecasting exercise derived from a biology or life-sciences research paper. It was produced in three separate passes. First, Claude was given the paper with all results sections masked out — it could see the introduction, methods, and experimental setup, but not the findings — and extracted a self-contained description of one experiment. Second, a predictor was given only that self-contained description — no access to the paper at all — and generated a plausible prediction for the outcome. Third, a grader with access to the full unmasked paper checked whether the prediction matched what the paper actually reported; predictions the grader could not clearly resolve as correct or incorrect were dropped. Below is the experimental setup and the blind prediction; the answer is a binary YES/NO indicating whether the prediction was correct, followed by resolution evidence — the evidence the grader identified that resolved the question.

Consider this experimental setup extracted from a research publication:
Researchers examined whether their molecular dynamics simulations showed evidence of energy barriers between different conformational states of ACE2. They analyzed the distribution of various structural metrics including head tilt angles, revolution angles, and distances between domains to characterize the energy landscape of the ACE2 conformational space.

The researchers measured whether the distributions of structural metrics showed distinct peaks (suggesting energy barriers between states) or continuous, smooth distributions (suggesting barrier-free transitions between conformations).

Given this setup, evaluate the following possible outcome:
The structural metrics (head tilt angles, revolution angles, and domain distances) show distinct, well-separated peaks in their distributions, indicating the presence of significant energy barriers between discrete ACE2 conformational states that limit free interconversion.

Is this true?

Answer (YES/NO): NO